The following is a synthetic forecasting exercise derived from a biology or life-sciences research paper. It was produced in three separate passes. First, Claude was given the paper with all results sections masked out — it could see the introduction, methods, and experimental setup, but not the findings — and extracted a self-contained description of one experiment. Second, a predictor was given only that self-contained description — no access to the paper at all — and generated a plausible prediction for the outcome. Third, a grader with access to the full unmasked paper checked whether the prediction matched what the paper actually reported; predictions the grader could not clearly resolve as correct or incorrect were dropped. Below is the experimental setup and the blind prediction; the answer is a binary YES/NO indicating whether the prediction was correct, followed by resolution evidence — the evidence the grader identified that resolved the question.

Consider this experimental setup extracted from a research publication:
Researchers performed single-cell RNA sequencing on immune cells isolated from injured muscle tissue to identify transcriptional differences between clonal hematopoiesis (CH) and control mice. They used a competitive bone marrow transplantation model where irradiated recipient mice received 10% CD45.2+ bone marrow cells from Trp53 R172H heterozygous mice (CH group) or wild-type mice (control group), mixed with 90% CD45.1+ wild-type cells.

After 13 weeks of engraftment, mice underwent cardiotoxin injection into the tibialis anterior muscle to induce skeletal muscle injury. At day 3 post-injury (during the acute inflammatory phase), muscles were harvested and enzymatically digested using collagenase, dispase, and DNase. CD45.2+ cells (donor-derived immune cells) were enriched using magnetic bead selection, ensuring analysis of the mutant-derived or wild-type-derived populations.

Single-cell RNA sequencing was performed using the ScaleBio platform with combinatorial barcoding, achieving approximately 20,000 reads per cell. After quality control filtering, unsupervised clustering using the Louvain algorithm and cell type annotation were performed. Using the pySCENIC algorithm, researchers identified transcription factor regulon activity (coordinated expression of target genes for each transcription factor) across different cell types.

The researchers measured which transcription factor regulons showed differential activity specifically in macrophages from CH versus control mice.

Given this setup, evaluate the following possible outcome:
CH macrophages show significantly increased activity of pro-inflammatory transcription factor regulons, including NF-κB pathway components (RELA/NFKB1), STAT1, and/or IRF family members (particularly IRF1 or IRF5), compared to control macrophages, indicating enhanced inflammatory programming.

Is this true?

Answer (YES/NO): NO